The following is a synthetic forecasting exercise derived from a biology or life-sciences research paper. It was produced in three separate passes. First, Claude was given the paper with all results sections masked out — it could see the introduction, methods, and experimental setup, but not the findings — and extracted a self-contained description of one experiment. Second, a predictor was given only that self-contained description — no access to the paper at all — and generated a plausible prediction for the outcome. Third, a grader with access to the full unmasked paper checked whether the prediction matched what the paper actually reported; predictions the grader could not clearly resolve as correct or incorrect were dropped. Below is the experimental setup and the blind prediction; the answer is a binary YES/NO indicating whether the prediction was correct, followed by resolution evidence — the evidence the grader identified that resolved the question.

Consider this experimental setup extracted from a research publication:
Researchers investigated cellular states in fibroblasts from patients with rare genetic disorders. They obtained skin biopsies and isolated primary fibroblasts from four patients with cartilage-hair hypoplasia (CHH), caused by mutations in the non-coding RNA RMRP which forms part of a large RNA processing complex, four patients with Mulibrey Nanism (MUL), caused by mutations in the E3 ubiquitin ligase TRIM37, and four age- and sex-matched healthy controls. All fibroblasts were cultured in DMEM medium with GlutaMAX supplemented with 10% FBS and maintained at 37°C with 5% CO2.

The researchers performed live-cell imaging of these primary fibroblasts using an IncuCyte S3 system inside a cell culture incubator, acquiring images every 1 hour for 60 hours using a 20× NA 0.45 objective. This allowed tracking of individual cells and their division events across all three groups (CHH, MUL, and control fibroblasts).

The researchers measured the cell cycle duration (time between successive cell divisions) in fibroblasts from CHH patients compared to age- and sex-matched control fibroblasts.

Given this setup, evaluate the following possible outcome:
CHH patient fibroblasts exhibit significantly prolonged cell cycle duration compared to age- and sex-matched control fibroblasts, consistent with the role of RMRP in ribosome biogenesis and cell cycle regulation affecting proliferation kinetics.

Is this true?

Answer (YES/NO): YES